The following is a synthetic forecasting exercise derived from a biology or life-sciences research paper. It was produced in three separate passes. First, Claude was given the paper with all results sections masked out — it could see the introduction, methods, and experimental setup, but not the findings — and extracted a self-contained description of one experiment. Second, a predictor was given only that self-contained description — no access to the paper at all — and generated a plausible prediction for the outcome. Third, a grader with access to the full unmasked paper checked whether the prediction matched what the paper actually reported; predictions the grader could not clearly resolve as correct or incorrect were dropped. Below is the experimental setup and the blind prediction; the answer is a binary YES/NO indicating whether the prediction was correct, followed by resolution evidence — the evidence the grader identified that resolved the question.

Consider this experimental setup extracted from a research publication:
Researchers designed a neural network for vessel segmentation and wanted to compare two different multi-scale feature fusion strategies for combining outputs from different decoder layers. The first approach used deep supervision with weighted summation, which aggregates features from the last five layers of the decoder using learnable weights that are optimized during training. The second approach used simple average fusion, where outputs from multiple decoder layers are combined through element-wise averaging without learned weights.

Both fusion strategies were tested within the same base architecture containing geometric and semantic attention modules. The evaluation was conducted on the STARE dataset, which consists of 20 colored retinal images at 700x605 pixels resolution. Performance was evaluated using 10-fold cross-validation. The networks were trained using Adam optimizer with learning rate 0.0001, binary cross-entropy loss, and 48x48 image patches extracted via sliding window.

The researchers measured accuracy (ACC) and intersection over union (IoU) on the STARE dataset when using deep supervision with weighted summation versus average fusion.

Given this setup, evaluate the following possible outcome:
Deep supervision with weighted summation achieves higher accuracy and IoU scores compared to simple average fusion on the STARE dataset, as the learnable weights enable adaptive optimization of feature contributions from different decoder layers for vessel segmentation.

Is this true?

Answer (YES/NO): NO